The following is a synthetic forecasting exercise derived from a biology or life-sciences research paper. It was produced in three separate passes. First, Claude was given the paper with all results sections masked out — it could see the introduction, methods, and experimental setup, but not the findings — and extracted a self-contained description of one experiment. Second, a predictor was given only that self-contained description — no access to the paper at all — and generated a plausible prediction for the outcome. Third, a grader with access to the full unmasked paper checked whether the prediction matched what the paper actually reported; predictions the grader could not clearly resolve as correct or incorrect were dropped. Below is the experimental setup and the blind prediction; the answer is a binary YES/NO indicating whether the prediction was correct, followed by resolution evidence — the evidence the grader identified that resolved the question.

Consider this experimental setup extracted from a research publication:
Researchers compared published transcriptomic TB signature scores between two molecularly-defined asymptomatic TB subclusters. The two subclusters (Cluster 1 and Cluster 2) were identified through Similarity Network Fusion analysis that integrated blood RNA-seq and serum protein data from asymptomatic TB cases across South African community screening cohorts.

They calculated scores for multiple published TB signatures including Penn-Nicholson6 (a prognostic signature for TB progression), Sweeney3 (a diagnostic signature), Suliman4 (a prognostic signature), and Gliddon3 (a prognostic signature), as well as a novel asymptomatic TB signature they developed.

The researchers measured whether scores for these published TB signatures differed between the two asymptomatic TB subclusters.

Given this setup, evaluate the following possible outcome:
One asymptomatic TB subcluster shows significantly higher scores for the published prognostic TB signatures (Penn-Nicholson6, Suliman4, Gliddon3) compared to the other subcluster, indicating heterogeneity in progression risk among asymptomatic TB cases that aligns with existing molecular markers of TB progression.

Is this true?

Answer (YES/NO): YES